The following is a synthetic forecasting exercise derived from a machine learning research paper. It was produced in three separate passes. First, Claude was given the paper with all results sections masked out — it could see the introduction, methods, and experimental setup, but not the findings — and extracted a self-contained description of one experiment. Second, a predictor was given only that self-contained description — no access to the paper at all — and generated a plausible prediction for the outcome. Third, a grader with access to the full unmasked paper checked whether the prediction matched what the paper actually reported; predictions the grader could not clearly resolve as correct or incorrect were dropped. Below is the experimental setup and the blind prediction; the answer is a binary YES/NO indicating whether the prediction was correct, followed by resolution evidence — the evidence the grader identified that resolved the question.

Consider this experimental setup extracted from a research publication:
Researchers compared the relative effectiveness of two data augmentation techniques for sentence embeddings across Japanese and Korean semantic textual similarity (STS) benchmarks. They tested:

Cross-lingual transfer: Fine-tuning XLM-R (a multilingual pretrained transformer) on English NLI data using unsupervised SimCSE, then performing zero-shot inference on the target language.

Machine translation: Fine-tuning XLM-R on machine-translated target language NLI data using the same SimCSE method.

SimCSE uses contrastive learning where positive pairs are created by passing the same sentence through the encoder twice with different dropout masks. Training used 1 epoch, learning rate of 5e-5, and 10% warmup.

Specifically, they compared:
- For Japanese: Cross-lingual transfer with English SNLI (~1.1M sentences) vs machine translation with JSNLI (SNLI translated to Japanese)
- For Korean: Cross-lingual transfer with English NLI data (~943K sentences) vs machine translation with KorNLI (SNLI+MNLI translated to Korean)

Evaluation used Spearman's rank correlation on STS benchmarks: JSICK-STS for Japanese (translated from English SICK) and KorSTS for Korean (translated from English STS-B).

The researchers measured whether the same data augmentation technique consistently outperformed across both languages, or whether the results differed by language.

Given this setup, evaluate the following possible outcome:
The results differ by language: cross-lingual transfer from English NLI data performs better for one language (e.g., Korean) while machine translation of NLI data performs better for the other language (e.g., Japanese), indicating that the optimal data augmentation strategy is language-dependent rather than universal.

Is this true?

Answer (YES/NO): NO